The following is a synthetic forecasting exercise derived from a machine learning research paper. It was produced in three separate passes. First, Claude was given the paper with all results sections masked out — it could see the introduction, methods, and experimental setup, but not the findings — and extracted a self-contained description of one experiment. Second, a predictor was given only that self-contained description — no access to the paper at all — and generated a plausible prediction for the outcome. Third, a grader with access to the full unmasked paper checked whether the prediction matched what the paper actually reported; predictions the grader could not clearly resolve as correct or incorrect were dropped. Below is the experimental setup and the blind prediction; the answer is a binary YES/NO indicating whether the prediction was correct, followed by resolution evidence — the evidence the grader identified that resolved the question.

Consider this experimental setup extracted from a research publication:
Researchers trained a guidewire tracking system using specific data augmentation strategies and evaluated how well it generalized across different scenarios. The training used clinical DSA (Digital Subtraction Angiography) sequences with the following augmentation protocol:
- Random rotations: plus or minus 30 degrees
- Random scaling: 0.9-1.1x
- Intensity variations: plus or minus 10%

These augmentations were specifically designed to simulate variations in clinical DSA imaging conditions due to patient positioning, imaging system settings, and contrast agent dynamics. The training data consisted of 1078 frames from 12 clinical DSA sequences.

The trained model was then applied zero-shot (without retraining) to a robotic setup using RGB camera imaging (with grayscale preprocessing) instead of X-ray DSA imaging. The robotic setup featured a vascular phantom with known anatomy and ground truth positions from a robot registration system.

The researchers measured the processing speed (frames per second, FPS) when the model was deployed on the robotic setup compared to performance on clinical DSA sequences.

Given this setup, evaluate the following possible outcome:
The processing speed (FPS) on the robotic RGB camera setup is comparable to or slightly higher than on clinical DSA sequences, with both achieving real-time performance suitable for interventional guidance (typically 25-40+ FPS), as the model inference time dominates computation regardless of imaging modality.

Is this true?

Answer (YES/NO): NO